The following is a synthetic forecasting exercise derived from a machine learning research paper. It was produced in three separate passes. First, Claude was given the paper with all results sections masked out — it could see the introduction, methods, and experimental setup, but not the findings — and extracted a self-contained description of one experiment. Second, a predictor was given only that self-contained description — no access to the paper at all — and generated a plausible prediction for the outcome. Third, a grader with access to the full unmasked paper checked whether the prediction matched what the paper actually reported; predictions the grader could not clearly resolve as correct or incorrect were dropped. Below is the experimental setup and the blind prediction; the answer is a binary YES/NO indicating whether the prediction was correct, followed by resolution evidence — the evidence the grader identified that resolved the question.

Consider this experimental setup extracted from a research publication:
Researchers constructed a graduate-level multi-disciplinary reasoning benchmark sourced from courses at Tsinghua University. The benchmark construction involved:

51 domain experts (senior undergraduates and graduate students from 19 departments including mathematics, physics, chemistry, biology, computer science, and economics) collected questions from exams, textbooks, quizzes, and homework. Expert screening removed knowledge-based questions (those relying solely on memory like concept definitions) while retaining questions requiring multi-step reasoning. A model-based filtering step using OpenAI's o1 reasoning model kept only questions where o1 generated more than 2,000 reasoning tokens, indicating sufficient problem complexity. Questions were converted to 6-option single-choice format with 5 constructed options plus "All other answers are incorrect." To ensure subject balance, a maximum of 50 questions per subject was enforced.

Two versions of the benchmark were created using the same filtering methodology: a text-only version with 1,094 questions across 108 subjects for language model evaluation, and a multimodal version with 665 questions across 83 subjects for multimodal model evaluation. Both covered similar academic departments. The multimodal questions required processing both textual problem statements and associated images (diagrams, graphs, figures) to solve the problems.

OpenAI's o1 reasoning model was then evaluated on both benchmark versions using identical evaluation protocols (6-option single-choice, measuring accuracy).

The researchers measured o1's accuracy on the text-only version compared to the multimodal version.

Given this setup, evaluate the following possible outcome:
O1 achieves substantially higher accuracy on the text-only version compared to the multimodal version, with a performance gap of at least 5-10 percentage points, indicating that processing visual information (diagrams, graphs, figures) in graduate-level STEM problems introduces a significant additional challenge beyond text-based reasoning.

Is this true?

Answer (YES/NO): YES